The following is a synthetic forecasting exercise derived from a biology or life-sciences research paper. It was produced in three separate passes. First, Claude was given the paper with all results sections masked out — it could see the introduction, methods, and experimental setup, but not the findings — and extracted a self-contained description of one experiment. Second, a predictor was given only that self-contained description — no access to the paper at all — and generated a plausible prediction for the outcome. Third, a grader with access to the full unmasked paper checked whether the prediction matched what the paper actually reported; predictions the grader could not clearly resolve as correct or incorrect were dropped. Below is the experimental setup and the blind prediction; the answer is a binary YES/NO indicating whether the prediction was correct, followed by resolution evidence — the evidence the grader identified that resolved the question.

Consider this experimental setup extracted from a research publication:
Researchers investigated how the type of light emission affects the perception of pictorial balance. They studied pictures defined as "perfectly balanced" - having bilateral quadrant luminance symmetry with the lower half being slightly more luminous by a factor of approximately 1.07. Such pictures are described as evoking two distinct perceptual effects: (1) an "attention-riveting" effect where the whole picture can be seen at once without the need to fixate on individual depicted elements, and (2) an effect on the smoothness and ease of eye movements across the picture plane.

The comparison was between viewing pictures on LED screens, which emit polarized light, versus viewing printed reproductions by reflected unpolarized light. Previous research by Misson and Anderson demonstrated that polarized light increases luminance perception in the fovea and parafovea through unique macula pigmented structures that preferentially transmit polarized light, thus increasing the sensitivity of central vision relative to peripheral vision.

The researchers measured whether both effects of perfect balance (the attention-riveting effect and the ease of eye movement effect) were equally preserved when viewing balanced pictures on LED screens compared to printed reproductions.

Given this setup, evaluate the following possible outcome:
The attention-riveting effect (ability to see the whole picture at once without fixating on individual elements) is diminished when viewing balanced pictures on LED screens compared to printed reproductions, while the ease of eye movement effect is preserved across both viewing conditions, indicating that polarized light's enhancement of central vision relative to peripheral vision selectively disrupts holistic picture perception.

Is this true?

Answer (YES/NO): YES